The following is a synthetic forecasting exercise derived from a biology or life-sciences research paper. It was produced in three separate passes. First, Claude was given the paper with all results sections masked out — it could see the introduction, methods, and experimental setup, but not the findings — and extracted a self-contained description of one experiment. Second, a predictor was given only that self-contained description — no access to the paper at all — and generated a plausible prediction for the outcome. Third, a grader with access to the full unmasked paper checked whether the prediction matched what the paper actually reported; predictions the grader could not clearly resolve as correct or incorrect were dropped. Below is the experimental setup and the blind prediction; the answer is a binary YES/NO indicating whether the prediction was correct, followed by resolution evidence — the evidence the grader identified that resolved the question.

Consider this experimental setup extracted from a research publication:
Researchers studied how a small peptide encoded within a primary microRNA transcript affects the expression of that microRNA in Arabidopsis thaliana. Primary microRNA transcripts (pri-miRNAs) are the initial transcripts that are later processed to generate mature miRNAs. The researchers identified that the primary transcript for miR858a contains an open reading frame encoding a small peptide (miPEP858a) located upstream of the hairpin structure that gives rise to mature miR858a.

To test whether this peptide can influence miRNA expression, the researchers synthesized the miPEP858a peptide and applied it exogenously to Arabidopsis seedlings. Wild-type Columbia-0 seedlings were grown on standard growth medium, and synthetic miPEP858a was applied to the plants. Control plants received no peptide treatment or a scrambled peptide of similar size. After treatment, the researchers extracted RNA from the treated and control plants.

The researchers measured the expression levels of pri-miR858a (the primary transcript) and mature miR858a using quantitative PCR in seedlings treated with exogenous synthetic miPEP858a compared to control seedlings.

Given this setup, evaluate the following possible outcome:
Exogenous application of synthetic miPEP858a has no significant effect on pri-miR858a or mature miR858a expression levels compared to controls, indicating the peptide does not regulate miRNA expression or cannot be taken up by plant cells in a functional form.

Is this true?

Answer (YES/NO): NO